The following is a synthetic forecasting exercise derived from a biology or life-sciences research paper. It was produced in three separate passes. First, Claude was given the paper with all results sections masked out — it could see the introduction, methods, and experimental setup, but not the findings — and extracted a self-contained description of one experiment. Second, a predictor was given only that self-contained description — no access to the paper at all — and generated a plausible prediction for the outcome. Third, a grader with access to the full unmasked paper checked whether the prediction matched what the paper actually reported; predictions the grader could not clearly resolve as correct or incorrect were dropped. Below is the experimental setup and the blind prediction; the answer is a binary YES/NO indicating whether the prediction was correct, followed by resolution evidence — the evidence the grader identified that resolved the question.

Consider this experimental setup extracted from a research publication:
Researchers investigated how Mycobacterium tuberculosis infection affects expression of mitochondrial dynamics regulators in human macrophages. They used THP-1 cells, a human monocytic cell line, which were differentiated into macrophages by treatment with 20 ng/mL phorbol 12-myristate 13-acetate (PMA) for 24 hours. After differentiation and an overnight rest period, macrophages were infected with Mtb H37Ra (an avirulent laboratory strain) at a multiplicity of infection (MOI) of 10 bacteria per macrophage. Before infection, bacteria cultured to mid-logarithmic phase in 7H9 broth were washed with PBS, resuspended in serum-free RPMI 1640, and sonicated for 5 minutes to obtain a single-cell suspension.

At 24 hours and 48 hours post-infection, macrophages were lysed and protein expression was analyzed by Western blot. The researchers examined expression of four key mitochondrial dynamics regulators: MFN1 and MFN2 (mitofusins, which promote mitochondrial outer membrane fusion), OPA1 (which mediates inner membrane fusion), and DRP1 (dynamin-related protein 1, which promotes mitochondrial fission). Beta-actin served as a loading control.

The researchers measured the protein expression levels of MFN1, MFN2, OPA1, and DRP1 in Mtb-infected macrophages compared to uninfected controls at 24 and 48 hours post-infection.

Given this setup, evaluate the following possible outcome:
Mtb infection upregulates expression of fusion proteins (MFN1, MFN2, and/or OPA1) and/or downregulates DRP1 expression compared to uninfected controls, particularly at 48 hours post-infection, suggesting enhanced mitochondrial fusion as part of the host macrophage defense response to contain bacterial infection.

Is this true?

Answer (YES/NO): YES